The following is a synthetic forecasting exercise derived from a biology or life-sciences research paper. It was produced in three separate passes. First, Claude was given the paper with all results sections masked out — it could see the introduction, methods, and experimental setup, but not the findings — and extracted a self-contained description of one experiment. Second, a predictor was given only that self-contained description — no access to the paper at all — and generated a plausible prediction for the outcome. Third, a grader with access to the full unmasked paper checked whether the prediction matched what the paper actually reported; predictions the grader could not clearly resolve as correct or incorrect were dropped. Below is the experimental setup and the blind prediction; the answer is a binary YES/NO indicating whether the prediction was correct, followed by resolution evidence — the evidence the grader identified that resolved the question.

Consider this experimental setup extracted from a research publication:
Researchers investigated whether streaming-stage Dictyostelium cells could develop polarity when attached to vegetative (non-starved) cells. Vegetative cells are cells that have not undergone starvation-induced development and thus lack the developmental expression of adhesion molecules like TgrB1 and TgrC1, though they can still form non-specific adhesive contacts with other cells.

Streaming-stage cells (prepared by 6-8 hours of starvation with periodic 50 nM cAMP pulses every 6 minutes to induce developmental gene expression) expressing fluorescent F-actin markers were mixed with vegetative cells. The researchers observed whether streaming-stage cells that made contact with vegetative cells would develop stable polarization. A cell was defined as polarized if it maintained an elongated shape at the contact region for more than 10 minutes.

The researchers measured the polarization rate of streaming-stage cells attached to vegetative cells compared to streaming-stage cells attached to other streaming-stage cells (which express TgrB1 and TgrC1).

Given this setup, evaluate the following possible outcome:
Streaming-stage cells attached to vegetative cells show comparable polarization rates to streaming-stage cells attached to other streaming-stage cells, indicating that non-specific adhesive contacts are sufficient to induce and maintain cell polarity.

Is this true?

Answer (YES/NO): NO